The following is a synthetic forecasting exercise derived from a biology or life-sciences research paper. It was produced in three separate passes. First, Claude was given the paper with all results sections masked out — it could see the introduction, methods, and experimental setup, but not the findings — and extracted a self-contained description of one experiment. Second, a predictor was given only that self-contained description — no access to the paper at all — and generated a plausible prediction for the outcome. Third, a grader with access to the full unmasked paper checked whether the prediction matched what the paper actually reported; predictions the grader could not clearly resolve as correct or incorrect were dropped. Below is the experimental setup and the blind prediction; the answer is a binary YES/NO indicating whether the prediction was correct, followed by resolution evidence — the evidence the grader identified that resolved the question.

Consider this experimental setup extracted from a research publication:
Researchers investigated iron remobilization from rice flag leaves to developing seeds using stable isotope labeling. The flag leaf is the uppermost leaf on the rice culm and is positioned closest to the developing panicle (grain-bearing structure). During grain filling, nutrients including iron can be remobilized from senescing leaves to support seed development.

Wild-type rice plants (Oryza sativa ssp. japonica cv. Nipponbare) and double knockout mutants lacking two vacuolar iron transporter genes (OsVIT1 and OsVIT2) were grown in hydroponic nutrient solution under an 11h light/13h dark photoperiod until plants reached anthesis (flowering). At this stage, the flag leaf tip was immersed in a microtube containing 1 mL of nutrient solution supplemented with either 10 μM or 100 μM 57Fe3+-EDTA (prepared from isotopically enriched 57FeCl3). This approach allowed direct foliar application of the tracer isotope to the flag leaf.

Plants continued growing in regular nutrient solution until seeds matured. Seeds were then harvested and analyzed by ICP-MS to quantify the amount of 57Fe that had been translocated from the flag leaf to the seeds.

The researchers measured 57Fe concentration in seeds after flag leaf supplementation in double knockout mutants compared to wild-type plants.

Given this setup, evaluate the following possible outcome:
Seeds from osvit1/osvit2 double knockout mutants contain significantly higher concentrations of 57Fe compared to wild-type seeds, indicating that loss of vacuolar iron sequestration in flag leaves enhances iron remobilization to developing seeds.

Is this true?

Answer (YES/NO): NO